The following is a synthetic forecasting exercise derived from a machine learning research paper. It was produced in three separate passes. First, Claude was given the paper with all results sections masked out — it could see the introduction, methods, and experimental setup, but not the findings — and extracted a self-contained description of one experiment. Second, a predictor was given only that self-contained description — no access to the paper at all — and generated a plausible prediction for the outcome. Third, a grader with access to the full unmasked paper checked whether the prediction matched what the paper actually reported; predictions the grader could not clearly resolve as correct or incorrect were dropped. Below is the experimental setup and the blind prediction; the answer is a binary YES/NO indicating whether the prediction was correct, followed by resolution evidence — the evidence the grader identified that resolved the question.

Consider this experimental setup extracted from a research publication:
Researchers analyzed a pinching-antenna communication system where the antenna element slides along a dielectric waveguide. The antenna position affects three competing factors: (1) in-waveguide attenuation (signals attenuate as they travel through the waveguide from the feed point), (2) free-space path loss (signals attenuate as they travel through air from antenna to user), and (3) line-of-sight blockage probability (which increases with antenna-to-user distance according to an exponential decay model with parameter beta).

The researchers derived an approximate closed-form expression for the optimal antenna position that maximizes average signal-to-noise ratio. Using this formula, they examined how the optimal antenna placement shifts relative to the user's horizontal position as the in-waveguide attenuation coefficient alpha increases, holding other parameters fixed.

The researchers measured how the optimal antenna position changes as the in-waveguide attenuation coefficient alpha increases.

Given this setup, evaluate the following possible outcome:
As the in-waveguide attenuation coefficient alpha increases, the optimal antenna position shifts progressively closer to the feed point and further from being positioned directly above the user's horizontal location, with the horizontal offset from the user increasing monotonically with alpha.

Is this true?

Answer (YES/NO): YES